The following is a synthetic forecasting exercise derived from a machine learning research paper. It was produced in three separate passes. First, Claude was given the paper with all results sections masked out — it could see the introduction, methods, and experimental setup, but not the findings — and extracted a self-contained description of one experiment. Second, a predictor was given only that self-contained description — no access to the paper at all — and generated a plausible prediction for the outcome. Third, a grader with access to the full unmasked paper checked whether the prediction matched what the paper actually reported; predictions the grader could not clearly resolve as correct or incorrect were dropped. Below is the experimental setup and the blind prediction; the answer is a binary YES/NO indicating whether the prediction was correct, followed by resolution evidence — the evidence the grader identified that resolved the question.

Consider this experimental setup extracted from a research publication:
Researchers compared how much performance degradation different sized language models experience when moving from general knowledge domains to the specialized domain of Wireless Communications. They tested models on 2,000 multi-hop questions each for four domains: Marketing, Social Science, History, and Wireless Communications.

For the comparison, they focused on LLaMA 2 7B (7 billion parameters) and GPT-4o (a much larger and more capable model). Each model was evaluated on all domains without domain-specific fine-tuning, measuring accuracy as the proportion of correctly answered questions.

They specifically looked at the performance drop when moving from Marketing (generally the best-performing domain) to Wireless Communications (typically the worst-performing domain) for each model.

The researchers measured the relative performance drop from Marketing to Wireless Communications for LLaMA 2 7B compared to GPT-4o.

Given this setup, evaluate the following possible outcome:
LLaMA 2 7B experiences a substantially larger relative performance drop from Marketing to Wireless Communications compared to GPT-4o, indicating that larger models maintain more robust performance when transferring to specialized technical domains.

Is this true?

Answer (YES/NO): YES